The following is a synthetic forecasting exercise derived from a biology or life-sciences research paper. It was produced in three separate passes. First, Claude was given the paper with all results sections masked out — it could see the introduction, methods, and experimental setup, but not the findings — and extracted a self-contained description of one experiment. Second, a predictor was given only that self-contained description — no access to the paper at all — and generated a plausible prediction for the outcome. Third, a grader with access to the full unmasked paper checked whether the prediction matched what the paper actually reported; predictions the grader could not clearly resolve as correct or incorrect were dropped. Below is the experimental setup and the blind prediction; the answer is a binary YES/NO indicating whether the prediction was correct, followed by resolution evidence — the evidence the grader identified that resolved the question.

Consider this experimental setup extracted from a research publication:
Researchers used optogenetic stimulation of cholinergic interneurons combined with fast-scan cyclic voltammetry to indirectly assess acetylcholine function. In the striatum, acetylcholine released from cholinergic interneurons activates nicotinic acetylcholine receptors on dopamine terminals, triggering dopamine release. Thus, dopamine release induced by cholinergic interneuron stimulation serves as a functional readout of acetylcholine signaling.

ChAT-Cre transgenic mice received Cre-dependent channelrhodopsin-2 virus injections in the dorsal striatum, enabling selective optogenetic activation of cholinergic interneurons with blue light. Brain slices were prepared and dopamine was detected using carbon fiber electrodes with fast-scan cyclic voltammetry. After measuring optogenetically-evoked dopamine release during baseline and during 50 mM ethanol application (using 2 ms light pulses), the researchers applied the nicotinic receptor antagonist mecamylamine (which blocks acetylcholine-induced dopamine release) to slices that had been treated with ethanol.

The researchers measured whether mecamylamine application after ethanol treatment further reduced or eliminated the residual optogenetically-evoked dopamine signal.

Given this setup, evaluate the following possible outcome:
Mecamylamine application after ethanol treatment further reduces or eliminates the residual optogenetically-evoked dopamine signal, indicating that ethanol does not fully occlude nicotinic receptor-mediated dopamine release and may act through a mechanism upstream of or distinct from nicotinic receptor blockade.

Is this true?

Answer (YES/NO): YES